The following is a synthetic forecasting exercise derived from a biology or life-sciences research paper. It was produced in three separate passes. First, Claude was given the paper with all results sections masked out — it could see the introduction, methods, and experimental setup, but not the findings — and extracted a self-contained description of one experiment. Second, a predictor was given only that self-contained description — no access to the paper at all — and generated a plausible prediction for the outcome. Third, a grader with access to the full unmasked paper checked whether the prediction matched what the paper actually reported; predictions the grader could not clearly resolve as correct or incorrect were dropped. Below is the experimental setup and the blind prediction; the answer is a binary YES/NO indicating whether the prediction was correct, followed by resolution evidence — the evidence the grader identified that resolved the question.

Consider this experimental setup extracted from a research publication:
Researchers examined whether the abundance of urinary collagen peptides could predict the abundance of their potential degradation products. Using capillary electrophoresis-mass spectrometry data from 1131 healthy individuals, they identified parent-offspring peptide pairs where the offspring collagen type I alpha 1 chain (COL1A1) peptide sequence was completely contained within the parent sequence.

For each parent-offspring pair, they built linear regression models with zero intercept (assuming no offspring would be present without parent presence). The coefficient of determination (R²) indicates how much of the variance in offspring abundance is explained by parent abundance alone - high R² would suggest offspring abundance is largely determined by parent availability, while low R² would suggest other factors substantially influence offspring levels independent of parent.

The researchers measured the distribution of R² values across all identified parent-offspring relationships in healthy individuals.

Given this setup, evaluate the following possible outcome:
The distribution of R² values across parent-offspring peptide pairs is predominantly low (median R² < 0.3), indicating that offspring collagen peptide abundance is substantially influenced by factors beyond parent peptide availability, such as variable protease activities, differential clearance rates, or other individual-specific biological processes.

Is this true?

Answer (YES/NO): NO